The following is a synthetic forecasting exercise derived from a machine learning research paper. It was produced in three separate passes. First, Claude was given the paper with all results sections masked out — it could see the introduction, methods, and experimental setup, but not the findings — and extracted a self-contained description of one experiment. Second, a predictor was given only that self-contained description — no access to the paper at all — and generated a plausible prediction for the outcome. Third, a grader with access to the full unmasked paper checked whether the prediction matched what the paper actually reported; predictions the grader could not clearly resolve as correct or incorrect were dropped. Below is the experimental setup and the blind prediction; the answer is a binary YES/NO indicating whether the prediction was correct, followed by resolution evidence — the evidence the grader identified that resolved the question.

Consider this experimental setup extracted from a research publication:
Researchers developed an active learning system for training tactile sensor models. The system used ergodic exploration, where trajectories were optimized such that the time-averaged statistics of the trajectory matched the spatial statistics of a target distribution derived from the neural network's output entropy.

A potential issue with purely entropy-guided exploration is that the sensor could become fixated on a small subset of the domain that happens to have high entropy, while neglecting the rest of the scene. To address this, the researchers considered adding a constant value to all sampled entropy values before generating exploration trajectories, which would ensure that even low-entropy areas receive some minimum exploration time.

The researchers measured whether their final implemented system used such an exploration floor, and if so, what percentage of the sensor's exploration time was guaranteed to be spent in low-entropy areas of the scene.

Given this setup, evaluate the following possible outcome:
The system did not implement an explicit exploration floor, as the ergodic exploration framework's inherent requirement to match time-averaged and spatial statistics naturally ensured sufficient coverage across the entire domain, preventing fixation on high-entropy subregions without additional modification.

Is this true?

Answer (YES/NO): NO